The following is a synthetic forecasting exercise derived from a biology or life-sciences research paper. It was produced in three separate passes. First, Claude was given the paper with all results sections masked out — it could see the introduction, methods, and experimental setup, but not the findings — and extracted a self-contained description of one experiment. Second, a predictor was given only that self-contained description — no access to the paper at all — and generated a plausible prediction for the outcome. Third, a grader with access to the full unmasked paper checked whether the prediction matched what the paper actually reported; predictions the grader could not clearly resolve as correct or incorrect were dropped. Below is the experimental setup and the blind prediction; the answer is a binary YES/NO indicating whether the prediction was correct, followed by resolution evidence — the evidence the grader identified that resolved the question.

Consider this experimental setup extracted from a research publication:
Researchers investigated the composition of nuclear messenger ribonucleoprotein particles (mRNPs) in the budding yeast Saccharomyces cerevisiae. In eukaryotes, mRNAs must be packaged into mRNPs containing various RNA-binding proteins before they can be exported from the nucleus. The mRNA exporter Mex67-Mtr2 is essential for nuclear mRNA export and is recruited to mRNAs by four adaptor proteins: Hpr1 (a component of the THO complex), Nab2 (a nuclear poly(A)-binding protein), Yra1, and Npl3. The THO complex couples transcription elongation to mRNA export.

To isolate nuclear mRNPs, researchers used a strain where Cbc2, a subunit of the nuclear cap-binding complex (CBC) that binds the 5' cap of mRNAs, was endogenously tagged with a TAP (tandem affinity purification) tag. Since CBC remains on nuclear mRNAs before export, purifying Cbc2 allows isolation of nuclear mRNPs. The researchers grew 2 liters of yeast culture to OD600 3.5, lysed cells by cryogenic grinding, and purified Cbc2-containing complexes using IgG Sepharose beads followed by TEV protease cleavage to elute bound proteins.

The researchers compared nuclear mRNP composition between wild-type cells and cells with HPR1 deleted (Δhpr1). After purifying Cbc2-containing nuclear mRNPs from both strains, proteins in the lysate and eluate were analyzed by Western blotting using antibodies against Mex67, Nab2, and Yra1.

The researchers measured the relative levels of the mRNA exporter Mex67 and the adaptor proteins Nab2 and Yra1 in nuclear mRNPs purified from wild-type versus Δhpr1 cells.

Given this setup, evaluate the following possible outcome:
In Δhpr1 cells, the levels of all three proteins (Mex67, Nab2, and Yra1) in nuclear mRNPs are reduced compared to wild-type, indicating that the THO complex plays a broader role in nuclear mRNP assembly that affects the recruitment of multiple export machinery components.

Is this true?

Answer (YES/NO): NO